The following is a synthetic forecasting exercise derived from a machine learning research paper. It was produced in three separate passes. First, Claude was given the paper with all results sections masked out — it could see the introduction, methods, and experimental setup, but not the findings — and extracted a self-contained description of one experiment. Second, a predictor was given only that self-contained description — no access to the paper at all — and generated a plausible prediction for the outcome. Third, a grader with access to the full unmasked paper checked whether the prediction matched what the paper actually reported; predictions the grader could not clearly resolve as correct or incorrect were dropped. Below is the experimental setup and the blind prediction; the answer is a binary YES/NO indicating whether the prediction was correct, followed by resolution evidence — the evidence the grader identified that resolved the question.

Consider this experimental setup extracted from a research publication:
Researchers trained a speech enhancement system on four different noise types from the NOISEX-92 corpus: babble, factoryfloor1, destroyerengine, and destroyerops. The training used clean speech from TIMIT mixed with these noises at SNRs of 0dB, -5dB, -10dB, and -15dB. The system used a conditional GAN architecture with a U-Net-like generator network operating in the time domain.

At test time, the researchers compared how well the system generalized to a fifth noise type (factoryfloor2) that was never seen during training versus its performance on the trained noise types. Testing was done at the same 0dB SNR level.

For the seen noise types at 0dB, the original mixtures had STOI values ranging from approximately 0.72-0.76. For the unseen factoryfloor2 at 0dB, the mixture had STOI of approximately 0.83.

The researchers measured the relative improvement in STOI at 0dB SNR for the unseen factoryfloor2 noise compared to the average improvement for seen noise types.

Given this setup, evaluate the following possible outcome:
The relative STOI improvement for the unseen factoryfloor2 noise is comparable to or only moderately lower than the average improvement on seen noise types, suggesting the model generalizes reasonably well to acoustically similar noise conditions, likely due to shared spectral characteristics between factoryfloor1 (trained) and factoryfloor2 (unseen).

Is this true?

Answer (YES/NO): NO